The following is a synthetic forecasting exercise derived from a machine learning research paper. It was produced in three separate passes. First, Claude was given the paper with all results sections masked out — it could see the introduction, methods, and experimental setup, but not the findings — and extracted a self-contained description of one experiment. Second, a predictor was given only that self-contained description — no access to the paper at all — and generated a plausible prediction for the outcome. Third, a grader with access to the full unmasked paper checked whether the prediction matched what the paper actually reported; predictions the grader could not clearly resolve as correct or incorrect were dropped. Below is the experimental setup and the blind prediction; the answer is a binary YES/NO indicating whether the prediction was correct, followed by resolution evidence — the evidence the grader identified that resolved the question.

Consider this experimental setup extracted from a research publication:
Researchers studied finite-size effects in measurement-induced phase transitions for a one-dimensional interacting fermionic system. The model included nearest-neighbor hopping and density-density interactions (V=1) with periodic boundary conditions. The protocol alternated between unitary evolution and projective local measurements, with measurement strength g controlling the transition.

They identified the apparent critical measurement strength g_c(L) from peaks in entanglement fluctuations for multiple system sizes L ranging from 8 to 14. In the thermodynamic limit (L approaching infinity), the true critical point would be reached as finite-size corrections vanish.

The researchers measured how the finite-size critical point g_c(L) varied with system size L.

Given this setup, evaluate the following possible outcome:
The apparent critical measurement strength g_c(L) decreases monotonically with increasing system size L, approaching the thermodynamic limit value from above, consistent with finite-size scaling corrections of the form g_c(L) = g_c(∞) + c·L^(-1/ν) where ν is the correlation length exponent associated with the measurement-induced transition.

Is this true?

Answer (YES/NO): YES